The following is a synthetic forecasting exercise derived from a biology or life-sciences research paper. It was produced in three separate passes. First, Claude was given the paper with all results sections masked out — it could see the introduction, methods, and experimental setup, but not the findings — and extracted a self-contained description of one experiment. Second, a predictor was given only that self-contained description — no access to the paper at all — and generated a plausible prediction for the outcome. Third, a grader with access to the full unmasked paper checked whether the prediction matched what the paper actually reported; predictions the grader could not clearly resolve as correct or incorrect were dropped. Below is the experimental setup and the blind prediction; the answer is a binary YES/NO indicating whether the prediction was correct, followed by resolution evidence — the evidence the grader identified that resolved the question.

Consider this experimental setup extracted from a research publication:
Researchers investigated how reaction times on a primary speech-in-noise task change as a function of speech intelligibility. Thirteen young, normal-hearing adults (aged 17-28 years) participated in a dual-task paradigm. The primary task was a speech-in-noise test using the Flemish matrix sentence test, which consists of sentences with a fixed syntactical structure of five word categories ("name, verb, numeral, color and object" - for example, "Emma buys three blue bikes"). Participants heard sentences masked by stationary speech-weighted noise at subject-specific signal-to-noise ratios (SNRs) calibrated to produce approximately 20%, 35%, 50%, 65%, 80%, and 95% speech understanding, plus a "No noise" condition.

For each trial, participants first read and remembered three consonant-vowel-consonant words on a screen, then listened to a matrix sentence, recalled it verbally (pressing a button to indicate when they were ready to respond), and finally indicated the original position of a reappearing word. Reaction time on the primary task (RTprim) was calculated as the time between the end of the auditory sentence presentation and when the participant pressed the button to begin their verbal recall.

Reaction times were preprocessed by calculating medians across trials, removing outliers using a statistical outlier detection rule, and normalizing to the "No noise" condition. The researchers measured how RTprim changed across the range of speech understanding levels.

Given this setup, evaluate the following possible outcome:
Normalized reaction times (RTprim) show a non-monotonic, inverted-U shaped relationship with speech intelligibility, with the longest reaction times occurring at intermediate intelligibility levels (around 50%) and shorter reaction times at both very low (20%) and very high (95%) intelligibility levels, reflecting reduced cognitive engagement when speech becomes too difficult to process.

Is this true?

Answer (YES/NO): NO